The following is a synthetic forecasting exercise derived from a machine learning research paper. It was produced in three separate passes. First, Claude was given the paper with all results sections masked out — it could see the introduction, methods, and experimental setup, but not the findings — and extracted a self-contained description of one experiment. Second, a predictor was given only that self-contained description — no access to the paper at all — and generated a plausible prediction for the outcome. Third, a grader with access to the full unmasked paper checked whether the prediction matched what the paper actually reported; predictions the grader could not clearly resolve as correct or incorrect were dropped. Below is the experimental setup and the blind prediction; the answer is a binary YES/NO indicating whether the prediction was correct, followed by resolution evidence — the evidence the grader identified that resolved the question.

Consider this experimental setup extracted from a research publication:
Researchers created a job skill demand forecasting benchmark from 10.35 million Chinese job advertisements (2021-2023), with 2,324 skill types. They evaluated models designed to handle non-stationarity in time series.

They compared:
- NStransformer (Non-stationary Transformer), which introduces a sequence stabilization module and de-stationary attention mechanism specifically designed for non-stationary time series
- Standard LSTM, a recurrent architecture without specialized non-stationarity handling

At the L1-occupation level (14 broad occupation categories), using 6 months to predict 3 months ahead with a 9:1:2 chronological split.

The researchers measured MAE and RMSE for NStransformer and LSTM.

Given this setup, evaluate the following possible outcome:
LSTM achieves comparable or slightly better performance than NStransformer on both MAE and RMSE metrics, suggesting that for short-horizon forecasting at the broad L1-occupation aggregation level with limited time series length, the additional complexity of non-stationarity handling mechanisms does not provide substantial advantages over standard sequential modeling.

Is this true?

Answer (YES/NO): NO